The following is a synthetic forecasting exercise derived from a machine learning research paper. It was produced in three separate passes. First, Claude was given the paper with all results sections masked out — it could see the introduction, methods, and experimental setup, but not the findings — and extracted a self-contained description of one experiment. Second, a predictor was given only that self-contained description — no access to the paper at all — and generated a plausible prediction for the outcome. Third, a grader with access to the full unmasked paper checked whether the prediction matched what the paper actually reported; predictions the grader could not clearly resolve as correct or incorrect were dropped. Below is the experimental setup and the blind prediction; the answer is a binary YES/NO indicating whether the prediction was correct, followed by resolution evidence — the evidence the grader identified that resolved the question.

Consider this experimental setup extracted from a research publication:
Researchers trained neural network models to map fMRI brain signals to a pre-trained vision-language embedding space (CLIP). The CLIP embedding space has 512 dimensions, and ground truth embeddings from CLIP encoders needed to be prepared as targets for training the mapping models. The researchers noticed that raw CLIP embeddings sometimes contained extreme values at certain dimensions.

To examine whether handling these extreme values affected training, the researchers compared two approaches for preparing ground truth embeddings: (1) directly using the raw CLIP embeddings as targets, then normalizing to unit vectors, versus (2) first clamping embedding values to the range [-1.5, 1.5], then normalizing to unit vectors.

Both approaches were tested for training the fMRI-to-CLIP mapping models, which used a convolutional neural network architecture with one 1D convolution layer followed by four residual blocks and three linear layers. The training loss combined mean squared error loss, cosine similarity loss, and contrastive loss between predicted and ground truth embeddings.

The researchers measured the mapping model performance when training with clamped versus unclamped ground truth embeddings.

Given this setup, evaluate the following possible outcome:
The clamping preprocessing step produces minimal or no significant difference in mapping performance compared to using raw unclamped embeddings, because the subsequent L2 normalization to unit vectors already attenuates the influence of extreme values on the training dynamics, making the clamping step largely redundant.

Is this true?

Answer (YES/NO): NO